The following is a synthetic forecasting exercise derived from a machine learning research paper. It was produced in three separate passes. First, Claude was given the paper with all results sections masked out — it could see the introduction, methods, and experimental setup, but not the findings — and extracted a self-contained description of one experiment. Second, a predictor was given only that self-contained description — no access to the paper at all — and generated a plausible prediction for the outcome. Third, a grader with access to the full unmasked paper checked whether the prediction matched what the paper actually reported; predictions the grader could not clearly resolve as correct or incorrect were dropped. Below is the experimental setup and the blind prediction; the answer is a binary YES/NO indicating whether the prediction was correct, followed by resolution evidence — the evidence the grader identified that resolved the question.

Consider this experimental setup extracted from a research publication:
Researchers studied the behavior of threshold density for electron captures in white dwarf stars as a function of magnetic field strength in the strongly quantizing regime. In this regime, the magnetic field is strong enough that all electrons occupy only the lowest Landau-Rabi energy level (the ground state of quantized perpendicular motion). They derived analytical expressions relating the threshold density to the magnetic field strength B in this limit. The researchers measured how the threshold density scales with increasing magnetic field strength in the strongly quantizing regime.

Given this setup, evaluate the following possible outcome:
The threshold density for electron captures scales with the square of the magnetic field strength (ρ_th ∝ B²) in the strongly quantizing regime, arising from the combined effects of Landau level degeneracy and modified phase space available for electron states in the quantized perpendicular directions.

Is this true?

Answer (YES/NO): NO